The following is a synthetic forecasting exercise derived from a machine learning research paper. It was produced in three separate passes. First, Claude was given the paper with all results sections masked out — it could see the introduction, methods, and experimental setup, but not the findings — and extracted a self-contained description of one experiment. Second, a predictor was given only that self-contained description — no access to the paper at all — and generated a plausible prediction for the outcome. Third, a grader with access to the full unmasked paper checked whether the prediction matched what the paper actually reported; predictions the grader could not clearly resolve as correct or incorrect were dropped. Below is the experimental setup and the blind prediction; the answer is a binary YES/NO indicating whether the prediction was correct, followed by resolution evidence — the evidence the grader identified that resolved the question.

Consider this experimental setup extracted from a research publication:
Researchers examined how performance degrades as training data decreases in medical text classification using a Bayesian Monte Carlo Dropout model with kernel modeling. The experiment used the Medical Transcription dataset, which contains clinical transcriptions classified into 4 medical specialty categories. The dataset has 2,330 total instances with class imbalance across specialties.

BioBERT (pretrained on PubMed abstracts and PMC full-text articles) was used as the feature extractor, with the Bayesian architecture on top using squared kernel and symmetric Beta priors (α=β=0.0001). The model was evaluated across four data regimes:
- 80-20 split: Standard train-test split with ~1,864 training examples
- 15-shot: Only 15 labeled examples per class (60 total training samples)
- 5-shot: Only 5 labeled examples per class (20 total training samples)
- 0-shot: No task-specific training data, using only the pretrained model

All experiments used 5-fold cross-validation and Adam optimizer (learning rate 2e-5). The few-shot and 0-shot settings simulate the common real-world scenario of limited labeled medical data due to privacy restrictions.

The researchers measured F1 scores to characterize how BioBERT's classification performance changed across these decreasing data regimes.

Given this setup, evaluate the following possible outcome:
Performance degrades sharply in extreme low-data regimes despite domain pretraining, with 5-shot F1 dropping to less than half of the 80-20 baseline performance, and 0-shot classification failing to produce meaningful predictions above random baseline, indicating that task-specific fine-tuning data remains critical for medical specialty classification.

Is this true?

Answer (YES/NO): NO